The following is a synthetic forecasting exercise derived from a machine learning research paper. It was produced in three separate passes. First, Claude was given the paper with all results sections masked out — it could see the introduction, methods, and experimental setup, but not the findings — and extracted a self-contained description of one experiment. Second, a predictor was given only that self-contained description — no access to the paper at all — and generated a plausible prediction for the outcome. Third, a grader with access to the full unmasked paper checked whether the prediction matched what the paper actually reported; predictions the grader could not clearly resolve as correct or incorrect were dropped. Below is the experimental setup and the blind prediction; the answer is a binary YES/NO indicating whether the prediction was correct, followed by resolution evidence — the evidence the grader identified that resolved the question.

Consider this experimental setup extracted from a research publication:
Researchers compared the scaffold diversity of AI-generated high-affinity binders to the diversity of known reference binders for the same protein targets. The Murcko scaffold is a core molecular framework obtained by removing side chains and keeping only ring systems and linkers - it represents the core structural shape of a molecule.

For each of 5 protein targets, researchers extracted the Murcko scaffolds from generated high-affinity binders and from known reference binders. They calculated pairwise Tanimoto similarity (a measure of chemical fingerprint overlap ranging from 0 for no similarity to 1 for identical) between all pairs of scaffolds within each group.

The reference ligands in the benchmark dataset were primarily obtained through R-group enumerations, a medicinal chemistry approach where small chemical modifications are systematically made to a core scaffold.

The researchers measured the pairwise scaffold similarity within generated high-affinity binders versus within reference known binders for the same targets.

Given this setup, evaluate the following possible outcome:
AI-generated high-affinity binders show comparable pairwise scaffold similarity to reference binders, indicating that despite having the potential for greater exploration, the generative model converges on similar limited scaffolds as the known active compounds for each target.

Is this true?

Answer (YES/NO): NO